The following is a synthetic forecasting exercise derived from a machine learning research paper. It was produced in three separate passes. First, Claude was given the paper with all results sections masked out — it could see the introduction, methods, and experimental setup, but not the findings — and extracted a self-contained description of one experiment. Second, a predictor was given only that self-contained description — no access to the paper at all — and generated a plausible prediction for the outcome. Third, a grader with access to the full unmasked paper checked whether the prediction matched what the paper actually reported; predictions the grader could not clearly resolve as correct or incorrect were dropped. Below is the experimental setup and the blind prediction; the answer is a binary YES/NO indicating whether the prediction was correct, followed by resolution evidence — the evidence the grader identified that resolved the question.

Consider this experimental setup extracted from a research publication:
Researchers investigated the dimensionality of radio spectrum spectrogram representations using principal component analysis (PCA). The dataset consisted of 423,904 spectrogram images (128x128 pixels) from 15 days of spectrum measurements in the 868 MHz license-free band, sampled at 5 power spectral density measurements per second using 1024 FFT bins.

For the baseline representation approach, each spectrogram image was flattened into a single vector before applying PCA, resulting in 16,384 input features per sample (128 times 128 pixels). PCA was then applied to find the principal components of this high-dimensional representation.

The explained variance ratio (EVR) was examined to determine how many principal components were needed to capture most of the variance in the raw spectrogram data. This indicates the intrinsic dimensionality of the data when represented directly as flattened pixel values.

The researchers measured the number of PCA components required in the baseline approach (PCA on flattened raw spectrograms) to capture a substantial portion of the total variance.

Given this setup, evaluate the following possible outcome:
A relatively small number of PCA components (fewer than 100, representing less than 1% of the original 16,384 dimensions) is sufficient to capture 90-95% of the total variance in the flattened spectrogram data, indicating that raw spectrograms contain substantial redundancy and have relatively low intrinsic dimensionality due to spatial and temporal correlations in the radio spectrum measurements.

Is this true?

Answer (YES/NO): NO